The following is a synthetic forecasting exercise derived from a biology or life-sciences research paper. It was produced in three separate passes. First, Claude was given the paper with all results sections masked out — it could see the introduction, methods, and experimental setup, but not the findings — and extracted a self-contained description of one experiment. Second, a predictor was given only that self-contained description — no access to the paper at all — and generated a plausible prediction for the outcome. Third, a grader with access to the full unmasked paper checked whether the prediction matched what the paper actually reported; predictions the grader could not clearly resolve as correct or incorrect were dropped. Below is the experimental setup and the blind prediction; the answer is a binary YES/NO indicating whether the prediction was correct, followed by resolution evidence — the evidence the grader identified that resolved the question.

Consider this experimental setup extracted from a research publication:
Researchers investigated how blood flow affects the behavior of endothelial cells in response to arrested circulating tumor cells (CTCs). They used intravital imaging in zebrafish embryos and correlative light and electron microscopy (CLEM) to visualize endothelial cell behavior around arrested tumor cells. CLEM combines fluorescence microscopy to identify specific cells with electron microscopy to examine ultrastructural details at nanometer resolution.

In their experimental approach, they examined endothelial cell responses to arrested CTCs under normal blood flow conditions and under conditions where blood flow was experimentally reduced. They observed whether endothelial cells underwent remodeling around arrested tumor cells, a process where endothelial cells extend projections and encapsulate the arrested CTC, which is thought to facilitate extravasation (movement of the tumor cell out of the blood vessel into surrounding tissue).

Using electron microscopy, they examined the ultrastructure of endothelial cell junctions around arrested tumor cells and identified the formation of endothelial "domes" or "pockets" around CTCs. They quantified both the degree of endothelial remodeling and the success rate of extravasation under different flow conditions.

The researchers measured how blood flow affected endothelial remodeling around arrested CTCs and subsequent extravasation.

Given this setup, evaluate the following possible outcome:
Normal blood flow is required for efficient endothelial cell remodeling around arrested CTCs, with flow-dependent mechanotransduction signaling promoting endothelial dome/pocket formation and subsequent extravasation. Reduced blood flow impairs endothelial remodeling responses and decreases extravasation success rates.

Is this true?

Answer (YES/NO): YES